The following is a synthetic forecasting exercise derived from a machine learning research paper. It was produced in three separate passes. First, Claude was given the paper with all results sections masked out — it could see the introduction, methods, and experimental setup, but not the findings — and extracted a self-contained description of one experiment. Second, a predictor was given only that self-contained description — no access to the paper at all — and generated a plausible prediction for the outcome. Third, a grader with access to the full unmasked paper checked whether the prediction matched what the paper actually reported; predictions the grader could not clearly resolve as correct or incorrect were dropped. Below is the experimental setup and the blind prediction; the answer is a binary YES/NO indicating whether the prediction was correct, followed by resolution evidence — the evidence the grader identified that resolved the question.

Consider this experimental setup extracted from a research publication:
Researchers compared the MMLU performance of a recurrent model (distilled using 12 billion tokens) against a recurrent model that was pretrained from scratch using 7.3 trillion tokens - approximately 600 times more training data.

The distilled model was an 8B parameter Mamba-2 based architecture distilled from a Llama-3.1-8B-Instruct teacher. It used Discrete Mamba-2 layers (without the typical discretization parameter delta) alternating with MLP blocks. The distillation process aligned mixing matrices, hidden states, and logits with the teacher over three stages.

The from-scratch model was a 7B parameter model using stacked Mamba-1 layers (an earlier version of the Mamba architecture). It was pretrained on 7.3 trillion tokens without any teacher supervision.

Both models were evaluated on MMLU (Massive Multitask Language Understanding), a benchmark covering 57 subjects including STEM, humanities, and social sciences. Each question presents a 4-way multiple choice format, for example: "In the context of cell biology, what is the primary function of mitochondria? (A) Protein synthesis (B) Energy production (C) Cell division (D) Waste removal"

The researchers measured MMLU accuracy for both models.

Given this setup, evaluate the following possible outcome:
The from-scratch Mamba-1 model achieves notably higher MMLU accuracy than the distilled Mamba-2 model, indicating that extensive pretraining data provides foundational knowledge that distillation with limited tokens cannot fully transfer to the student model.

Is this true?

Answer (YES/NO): YES